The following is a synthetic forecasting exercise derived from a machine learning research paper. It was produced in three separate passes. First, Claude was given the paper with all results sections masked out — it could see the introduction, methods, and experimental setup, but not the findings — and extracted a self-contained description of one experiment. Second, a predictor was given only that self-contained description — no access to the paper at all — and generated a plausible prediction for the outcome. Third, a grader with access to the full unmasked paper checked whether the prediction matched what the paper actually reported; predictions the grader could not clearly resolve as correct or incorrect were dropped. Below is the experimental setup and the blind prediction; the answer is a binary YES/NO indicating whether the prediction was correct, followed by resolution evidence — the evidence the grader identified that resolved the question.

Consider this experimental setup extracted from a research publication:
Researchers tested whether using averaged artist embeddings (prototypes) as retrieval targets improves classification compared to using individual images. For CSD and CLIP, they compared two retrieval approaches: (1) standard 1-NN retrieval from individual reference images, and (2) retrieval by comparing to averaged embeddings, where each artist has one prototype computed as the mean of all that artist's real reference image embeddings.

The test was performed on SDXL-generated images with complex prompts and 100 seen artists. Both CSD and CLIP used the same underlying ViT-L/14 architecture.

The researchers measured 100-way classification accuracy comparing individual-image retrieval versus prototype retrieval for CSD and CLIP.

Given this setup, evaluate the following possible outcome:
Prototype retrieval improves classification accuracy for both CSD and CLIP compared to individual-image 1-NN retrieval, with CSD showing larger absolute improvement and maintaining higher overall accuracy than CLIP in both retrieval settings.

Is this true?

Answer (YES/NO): YES